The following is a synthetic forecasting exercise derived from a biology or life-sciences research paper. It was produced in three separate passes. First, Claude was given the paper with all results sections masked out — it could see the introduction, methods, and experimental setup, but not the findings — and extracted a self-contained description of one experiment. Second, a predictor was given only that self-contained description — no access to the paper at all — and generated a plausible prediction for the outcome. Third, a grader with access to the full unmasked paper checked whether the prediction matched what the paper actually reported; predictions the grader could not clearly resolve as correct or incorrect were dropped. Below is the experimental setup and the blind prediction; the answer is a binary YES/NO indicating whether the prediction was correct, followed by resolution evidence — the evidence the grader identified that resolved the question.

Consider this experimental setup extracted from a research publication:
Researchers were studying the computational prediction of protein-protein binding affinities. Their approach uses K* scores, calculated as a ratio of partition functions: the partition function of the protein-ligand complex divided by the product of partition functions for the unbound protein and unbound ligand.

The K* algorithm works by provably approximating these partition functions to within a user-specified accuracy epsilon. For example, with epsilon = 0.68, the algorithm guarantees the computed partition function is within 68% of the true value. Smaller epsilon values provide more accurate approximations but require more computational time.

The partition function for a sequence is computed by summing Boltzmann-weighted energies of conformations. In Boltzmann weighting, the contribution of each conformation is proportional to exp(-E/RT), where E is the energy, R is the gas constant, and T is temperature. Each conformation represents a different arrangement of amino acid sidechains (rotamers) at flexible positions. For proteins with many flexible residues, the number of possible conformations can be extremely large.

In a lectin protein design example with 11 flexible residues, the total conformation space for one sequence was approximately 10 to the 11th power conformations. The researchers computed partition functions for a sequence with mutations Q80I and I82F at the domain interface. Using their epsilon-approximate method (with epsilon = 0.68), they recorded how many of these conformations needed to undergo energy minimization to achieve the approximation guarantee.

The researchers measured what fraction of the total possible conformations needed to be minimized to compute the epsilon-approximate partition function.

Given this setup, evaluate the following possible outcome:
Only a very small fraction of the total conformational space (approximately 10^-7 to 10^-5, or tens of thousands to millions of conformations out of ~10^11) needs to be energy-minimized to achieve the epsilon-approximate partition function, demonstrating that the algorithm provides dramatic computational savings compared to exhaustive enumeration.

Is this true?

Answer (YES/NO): YES